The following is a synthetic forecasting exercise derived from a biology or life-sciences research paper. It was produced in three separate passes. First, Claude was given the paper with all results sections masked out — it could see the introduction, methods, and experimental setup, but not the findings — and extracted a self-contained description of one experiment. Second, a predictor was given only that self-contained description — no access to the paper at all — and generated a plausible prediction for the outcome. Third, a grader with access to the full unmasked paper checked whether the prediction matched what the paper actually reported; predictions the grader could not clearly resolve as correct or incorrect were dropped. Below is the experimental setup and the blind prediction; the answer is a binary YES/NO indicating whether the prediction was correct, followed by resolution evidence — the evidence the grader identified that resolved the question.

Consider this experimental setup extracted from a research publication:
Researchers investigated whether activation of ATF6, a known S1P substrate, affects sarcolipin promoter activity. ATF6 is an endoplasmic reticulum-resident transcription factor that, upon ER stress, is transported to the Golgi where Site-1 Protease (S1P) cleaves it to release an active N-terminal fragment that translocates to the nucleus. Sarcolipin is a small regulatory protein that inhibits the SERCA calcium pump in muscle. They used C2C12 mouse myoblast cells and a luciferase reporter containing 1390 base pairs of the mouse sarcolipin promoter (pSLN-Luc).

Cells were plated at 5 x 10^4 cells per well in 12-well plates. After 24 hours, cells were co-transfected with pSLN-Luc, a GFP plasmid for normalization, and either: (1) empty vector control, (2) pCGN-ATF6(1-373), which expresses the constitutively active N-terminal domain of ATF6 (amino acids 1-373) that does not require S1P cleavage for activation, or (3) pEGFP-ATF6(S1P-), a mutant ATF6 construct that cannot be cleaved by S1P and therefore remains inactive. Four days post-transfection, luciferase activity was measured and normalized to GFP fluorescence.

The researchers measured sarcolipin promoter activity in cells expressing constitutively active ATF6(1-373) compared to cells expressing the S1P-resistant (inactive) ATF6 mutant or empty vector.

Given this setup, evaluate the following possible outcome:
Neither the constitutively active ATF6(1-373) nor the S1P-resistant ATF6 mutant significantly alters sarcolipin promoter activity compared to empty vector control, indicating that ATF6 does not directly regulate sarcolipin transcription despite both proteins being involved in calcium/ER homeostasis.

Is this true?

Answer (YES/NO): NO